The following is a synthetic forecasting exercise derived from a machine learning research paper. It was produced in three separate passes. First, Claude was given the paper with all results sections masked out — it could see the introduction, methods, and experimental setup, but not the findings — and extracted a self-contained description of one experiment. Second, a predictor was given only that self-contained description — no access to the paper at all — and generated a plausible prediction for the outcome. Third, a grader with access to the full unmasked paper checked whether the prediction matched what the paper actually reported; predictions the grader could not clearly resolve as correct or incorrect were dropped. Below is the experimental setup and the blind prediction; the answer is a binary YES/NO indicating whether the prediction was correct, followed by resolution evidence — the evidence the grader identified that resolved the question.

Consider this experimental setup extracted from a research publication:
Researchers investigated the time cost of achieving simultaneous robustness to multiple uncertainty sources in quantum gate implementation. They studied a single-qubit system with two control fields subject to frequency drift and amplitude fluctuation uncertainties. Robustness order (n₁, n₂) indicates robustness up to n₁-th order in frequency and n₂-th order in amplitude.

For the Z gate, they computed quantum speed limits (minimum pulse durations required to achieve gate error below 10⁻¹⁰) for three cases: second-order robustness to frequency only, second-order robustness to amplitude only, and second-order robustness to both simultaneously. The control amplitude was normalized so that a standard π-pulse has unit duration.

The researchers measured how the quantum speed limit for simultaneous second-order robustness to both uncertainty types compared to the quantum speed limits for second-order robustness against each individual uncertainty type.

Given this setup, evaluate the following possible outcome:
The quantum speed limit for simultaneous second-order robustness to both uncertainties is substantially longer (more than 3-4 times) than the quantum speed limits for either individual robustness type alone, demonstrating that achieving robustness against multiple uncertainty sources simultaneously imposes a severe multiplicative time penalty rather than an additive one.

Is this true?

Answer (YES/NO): NO